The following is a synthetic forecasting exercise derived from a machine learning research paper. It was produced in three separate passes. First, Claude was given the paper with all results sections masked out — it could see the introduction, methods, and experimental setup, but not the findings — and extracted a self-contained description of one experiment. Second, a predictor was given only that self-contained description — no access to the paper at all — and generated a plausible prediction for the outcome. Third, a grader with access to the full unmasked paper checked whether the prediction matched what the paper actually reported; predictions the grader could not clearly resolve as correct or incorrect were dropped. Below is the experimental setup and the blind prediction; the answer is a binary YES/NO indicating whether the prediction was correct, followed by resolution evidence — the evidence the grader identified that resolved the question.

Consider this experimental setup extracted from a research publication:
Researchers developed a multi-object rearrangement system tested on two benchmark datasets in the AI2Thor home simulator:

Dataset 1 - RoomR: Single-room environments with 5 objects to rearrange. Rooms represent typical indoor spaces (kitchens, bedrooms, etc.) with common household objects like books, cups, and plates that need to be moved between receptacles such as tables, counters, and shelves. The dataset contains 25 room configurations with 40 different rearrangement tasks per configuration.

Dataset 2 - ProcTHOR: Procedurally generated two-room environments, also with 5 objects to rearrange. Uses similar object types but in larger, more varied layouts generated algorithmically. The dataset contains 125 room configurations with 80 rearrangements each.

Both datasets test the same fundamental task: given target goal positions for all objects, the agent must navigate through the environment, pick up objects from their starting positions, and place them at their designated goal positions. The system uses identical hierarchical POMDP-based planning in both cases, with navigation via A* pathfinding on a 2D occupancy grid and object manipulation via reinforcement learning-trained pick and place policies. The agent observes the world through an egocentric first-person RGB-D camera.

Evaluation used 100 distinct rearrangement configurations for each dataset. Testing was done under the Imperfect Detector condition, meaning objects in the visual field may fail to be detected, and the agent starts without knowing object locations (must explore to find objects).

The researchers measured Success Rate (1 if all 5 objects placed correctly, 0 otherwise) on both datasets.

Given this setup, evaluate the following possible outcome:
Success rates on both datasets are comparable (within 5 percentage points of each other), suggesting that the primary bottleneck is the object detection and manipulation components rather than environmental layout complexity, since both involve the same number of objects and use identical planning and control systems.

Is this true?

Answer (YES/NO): NO